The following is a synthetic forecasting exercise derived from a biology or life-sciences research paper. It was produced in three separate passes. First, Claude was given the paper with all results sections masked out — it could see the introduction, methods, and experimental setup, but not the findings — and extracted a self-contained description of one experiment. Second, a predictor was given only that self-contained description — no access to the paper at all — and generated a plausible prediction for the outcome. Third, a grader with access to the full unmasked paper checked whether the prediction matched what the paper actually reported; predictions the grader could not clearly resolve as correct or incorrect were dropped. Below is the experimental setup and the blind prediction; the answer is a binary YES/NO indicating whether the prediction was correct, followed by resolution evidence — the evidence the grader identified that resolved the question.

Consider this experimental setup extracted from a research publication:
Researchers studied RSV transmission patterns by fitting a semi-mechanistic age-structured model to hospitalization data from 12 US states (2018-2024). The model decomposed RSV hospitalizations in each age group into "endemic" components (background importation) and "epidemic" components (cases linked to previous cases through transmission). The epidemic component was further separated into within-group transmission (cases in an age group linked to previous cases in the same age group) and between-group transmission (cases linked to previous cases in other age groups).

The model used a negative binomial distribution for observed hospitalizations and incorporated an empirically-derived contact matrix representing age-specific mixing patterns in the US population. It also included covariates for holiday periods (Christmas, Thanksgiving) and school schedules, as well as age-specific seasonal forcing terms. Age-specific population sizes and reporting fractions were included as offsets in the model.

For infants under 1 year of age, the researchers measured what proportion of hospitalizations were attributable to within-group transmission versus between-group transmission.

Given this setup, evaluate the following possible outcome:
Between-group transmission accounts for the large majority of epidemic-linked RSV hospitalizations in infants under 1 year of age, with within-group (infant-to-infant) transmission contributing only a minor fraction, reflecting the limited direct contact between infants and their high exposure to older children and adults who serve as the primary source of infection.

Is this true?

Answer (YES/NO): NO